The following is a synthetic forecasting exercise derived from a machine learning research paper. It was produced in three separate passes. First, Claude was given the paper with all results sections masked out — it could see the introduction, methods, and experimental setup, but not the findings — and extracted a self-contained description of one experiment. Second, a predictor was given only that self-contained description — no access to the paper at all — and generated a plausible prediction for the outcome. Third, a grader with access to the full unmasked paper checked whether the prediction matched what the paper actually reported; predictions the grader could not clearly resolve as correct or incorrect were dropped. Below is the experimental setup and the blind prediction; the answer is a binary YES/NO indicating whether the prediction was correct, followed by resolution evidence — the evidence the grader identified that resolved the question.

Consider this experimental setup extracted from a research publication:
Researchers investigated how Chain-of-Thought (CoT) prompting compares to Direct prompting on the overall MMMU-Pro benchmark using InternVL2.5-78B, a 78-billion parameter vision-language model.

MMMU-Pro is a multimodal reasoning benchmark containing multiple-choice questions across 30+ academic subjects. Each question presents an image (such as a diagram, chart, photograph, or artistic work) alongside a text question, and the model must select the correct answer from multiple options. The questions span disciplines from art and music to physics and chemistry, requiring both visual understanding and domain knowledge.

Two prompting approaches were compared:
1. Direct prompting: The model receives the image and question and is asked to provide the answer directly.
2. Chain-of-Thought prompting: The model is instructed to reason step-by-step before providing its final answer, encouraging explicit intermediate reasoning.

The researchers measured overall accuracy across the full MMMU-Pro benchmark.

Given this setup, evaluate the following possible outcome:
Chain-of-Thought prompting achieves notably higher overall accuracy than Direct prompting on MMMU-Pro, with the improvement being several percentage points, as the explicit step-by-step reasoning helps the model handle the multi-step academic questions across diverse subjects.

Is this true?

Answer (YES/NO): NO